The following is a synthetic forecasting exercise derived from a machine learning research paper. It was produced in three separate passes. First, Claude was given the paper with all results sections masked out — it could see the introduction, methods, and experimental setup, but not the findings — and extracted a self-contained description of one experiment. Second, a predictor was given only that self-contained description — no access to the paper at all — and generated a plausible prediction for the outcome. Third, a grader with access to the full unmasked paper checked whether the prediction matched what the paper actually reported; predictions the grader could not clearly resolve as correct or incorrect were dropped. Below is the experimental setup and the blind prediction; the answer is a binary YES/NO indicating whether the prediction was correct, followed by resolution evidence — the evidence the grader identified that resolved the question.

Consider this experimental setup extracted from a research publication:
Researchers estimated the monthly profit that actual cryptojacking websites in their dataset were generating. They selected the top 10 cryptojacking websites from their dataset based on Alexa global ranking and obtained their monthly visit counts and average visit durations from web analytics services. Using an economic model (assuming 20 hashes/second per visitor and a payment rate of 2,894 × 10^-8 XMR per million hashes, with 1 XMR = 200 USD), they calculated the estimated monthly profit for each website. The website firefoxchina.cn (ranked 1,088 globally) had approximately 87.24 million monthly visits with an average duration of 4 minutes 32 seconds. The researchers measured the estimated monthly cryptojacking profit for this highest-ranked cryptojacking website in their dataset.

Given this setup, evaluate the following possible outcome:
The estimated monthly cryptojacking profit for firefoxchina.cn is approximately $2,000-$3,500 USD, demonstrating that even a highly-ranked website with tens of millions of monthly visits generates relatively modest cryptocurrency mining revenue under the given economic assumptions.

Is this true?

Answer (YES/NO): YES